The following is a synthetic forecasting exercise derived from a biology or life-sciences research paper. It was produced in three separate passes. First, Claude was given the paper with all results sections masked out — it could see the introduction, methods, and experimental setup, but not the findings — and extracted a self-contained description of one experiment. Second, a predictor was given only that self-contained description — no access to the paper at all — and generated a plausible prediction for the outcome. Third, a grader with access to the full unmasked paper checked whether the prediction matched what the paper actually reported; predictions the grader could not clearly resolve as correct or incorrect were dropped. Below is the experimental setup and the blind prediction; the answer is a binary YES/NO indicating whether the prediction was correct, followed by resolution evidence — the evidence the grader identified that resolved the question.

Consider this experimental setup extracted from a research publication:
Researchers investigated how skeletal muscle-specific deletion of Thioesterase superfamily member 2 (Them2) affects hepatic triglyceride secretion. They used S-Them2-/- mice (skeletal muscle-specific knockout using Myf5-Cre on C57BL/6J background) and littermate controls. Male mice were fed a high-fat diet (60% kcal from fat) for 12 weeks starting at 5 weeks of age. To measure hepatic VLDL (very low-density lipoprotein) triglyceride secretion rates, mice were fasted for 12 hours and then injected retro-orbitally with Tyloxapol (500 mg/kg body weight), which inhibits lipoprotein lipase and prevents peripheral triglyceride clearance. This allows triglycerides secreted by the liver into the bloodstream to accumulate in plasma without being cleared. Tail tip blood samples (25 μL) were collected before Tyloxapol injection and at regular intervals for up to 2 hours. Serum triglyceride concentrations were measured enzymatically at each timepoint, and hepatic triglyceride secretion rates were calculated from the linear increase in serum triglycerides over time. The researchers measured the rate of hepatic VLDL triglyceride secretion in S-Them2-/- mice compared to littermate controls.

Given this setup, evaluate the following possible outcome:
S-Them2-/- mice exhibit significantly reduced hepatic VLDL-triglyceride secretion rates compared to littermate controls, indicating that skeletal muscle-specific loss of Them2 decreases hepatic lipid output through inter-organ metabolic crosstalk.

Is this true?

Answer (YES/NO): NO